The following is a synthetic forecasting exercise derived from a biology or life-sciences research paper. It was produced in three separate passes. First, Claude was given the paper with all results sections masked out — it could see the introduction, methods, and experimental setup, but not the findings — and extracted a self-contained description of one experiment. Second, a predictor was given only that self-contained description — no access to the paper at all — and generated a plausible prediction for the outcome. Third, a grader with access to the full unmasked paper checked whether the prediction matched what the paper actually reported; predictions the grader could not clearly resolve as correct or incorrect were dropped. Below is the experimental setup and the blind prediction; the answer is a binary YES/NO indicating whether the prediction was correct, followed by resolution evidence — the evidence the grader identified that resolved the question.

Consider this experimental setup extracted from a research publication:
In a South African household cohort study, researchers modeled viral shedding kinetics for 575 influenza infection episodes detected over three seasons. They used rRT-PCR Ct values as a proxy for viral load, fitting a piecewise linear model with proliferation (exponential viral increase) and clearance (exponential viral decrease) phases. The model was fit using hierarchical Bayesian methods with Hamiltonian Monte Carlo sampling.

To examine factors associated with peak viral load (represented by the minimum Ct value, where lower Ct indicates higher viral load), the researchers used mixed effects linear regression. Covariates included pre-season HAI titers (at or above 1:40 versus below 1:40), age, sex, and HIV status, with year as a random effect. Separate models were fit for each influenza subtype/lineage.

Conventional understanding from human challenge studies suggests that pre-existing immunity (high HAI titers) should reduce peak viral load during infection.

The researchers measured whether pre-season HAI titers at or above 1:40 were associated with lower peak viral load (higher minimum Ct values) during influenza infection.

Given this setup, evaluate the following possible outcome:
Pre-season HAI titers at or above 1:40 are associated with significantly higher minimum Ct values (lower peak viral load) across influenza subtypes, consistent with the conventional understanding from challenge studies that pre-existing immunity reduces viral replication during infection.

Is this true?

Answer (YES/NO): NO